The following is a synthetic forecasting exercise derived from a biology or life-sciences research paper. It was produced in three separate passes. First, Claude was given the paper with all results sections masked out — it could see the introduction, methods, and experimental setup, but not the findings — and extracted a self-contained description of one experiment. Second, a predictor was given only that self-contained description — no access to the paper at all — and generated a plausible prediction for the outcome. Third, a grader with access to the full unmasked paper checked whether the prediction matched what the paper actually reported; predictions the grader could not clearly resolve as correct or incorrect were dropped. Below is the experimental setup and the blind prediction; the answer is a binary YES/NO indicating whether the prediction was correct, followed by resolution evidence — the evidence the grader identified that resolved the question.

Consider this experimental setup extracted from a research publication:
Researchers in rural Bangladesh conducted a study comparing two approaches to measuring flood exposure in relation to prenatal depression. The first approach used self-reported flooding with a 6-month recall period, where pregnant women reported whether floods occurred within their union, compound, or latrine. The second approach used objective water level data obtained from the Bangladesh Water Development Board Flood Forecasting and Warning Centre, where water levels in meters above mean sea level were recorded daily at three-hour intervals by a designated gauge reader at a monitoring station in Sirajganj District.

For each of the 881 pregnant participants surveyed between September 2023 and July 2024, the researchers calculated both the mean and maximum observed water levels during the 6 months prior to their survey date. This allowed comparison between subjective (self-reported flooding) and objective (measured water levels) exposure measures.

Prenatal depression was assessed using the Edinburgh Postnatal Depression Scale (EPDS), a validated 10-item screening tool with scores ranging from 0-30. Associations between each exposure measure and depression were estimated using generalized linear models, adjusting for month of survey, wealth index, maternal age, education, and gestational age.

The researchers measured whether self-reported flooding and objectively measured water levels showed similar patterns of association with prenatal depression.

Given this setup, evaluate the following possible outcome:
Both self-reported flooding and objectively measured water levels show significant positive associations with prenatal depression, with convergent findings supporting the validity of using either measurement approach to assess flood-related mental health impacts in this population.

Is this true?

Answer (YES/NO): YES